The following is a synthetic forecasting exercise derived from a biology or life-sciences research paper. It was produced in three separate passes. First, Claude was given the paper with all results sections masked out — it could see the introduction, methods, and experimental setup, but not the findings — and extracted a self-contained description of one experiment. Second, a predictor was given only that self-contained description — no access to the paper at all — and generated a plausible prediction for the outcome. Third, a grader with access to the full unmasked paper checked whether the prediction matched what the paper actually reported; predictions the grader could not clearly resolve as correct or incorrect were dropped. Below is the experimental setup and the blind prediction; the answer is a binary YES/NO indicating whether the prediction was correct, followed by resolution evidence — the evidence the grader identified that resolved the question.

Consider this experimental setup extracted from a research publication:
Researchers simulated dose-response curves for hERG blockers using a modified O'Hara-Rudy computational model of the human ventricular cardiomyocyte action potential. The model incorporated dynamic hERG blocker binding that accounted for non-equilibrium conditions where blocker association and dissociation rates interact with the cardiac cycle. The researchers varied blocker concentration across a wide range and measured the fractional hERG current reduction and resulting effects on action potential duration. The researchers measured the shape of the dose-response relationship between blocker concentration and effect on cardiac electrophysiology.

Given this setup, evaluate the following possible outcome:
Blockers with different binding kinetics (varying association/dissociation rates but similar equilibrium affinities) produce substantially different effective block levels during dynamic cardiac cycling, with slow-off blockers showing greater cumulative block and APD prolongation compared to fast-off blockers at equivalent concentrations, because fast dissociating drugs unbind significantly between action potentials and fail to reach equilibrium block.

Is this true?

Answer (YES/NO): YES